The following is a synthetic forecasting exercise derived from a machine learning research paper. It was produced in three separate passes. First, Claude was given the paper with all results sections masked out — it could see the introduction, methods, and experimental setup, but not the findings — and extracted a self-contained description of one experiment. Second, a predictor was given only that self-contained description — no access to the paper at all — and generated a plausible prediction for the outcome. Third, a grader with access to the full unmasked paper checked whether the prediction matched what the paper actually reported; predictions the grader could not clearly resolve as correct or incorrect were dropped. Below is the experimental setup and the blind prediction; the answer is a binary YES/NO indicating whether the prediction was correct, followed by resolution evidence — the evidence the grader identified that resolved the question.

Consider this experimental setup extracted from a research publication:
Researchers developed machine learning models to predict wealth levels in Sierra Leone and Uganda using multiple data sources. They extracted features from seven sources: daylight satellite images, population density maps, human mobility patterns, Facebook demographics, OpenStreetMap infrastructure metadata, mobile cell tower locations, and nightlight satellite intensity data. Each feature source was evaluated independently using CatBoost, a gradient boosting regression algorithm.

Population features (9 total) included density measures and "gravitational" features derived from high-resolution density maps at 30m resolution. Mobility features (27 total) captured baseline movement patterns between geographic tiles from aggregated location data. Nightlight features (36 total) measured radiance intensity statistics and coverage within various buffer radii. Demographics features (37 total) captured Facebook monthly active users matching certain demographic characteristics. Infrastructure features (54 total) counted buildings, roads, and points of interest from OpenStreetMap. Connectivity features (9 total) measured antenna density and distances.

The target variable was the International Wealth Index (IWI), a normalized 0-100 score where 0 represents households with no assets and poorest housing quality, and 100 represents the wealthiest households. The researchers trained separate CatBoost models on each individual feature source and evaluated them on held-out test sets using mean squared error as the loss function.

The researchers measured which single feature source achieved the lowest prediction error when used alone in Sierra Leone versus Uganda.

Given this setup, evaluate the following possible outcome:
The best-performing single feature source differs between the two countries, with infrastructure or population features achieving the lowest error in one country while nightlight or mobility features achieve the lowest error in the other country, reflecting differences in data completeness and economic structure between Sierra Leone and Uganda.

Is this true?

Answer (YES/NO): YES